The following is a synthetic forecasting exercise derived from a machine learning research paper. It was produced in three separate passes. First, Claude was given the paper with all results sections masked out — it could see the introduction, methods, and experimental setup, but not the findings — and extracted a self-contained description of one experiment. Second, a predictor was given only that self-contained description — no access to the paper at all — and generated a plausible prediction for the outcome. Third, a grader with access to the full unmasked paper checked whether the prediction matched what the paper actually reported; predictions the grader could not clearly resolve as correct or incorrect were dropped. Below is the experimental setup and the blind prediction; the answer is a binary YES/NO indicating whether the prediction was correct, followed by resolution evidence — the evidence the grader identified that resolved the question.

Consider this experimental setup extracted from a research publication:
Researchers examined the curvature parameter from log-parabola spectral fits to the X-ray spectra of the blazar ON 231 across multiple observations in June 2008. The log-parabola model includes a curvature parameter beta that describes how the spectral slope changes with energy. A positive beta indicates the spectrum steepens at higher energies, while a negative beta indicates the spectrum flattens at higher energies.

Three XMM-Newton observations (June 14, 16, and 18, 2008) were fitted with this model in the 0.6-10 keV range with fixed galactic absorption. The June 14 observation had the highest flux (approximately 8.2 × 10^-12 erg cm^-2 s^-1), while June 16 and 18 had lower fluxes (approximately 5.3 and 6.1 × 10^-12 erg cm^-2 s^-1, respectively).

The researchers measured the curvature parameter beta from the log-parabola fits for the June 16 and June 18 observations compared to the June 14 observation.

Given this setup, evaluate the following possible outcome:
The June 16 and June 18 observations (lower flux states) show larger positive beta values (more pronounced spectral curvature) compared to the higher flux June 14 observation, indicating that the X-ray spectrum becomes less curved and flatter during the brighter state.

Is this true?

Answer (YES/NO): NO